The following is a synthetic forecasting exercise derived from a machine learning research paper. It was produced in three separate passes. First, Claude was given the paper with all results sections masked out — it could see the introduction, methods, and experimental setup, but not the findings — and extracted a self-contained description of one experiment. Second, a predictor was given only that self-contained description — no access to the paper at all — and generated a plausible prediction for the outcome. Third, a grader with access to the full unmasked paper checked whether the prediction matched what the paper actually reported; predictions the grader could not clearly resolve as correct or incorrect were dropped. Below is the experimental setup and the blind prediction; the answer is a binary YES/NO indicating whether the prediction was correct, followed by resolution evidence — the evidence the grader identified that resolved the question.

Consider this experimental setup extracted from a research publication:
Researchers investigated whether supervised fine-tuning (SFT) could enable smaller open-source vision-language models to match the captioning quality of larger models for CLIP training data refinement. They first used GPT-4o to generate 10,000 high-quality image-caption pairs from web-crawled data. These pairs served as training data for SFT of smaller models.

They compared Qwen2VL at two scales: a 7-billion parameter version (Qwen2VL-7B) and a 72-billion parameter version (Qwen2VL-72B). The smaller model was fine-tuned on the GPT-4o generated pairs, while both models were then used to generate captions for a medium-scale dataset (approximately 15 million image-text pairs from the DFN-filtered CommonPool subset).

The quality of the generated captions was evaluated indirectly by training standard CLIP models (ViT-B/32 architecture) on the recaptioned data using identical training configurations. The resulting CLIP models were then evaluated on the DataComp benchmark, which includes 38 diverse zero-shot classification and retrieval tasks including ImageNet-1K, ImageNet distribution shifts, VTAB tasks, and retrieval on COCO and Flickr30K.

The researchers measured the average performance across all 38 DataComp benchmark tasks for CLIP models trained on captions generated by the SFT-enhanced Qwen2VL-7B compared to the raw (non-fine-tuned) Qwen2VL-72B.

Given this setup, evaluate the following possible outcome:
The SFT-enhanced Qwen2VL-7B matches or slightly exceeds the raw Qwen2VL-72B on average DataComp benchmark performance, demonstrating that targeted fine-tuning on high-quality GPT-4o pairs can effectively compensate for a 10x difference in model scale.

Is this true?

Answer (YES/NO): YES